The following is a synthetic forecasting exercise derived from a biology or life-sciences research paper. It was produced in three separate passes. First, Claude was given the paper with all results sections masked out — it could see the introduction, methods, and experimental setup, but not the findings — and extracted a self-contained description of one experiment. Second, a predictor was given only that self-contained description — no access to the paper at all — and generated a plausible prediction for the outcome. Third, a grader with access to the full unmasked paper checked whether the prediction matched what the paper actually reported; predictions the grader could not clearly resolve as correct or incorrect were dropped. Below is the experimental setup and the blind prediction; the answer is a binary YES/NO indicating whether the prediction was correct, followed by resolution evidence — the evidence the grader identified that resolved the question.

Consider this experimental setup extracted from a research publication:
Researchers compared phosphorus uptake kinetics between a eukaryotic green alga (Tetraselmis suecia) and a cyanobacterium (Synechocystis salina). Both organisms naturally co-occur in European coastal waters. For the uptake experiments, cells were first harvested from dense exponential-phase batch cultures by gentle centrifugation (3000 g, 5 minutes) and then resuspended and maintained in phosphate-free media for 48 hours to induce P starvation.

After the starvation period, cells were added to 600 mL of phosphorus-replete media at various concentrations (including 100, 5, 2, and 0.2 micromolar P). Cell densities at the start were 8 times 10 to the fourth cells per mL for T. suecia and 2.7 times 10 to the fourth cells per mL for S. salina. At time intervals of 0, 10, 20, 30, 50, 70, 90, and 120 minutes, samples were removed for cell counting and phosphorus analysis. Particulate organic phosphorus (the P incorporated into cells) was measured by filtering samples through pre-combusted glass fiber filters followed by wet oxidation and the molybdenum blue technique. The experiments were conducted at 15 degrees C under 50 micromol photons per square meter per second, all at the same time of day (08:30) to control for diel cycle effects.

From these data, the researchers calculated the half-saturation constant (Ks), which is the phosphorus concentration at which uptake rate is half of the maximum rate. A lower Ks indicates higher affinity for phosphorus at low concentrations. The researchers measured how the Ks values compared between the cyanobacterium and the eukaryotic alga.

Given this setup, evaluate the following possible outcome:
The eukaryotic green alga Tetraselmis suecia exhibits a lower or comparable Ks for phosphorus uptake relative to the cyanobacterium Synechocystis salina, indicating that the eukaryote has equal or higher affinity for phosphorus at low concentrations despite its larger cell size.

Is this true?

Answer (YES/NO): NO